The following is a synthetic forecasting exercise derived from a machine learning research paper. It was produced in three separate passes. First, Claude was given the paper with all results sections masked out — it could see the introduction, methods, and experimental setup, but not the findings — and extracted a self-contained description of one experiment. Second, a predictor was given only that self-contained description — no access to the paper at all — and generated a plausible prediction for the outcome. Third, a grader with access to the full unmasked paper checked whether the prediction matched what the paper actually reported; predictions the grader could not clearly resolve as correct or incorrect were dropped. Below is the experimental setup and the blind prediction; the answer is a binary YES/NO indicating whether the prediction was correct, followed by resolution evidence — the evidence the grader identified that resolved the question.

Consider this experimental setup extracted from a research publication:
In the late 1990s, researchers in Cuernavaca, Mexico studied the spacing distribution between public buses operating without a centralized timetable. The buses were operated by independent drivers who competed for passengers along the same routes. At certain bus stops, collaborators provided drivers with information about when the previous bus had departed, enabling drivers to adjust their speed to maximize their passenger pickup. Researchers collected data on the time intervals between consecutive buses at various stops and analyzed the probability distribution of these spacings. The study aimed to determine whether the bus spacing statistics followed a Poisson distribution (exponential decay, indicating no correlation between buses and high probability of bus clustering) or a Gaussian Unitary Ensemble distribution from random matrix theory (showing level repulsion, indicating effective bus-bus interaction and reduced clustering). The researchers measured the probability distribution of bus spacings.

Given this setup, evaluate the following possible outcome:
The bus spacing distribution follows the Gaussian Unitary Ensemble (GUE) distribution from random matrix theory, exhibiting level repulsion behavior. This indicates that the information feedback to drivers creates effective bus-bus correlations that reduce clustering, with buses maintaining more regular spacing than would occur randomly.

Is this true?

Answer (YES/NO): YES